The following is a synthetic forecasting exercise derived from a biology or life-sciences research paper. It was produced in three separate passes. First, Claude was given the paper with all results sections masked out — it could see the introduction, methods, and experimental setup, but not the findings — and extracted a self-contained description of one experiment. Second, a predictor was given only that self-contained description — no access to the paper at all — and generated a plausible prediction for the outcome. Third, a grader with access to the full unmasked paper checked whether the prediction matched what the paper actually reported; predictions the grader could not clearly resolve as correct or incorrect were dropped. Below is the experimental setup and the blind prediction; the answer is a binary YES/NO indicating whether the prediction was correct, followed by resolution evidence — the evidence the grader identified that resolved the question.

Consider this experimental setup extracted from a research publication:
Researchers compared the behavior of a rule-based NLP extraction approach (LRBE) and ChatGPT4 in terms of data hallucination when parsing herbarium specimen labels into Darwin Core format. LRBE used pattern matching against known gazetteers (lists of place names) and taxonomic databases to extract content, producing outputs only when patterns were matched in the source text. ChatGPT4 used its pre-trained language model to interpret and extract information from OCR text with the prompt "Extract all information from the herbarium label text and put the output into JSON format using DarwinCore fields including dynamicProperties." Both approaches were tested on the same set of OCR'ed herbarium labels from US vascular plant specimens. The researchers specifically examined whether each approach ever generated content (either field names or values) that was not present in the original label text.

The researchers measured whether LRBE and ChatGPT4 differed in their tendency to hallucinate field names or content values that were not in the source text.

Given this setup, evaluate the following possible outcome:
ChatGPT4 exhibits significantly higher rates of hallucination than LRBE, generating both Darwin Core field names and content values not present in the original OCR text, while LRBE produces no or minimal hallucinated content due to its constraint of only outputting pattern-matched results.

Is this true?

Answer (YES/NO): NO